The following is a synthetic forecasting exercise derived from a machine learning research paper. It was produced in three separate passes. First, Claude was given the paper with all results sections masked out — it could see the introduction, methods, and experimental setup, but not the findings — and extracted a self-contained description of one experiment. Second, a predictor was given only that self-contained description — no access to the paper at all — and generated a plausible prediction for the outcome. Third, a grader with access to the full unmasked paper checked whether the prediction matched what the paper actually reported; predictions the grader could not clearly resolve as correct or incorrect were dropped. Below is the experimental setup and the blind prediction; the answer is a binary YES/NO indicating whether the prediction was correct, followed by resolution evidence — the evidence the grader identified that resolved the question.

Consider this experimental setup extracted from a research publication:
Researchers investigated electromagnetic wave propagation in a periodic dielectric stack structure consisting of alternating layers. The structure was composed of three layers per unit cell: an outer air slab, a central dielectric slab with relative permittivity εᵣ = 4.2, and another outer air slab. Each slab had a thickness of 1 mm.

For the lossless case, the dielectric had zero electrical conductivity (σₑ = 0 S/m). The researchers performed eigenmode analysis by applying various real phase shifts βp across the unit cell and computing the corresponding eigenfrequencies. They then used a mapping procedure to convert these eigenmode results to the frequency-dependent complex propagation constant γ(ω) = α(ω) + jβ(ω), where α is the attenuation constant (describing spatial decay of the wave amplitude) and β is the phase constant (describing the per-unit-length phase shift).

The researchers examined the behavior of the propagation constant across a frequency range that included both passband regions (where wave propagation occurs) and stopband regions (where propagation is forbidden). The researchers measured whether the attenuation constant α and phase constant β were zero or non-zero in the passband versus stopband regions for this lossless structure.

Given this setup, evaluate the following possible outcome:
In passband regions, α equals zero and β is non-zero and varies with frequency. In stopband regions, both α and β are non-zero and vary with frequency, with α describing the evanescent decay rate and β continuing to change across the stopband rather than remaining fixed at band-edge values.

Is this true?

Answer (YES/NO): NO